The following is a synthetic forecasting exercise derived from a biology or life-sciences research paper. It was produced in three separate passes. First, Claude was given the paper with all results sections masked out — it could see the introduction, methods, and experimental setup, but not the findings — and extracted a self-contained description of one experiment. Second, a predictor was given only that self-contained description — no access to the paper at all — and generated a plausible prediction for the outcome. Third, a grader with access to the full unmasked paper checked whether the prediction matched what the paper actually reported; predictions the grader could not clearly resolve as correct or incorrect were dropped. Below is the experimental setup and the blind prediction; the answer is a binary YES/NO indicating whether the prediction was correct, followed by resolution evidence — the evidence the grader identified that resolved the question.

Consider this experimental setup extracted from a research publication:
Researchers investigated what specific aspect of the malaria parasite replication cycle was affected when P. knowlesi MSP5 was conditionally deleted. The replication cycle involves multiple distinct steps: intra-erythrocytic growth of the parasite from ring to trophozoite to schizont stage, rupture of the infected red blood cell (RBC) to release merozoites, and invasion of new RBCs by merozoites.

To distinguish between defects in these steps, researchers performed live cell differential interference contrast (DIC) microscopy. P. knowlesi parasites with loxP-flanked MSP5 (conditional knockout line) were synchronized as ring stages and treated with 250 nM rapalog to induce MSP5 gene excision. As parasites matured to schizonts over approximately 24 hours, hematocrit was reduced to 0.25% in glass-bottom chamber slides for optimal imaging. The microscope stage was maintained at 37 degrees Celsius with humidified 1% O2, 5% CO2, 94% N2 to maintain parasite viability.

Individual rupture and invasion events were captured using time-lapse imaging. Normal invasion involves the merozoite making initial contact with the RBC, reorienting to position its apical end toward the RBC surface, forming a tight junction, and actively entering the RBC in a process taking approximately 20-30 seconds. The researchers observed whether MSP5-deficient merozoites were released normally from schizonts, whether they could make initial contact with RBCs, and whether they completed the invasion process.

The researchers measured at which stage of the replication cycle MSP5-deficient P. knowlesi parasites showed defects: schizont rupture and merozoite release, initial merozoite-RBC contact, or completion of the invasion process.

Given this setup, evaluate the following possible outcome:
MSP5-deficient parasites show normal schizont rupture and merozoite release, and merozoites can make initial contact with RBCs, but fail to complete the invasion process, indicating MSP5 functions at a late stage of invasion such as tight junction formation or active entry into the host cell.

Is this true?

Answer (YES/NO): NO